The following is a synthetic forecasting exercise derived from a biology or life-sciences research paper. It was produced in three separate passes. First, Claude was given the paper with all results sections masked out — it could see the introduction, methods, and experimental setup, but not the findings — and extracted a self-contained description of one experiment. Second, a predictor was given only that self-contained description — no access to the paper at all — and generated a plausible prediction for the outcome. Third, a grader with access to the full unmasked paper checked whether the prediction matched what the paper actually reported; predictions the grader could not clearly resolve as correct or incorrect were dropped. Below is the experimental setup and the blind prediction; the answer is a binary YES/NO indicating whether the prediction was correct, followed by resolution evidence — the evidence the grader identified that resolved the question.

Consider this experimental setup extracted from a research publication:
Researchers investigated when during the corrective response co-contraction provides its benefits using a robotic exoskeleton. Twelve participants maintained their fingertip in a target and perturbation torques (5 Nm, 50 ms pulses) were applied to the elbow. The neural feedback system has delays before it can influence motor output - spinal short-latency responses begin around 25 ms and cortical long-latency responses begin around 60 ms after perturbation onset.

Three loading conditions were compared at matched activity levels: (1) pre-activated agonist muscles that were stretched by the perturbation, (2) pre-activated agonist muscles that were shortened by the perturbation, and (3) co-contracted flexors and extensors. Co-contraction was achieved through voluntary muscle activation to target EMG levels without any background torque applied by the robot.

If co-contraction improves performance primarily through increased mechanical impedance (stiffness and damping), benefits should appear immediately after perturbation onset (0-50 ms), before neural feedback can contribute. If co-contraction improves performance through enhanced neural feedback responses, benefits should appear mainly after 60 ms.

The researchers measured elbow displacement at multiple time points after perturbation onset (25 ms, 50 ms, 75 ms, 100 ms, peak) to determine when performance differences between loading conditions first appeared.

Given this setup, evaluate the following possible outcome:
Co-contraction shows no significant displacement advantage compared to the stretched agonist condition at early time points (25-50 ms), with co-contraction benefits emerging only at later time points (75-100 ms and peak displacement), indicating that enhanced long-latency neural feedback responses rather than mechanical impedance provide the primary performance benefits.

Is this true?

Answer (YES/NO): YES